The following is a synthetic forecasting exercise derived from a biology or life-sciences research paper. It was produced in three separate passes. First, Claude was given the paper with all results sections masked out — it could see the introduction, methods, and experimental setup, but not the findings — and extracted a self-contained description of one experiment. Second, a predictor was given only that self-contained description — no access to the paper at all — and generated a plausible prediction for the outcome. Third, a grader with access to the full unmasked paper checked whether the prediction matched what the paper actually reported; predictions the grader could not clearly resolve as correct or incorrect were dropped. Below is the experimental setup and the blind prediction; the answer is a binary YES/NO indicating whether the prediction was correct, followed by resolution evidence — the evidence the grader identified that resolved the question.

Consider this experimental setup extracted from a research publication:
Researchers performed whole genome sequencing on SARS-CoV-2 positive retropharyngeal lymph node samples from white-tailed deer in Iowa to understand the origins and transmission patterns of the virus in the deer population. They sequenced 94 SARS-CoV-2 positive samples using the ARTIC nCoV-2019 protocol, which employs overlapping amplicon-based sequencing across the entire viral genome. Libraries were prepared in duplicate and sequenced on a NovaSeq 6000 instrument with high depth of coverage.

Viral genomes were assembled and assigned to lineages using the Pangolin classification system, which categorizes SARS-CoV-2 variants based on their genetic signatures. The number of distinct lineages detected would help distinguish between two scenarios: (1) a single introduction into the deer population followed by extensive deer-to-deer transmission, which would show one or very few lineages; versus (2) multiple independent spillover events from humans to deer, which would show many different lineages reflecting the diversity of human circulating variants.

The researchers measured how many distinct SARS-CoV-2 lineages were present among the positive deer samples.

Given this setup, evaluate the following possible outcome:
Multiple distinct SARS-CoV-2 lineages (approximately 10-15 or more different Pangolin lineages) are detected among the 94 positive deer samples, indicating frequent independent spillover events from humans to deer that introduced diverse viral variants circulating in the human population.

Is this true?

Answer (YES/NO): YES